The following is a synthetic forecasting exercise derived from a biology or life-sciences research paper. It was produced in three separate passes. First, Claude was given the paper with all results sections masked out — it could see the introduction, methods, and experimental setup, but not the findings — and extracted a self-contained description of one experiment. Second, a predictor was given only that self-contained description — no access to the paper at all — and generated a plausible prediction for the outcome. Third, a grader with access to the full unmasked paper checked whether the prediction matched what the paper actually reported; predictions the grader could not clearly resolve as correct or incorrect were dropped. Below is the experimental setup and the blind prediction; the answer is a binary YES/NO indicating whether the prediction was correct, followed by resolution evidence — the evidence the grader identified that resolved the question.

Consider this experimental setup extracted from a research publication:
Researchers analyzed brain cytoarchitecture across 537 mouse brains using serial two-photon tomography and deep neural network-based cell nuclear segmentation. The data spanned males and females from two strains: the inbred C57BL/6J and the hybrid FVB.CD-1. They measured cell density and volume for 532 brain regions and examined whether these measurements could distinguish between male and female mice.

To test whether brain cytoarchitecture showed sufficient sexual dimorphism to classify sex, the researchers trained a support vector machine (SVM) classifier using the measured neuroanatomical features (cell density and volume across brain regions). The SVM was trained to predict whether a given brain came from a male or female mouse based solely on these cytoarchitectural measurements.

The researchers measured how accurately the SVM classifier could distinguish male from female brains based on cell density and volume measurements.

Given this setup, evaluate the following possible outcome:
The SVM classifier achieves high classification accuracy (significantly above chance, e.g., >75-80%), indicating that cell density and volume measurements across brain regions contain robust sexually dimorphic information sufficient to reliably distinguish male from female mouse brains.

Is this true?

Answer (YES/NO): YES